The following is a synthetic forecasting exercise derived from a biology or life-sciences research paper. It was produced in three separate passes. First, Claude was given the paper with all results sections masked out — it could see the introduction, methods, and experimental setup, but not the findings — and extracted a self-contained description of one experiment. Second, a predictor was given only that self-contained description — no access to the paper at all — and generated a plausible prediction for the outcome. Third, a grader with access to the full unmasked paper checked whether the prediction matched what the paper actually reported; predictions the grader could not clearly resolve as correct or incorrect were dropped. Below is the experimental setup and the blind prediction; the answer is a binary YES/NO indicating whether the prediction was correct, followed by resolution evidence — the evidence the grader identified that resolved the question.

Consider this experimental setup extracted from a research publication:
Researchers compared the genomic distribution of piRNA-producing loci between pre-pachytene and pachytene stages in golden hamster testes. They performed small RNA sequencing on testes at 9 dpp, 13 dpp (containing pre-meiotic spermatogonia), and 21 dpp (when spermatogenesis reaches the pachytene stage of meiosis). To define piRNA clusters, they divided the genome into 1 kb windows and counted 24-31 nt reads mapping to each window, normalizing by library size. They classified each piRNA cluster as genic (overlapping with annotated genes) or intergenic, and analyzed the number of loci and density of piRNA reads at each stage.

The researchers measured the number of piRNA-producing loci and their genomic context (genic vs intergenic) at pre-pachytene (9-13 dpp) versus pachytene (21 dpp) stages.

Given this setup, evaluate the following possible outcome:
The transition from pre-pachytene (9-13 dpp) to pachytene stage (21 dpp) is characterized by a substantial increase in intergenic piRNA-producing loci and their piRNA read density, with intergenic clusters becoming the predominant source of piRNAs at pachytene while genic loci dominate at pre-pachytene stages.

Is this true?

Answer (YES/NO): NO